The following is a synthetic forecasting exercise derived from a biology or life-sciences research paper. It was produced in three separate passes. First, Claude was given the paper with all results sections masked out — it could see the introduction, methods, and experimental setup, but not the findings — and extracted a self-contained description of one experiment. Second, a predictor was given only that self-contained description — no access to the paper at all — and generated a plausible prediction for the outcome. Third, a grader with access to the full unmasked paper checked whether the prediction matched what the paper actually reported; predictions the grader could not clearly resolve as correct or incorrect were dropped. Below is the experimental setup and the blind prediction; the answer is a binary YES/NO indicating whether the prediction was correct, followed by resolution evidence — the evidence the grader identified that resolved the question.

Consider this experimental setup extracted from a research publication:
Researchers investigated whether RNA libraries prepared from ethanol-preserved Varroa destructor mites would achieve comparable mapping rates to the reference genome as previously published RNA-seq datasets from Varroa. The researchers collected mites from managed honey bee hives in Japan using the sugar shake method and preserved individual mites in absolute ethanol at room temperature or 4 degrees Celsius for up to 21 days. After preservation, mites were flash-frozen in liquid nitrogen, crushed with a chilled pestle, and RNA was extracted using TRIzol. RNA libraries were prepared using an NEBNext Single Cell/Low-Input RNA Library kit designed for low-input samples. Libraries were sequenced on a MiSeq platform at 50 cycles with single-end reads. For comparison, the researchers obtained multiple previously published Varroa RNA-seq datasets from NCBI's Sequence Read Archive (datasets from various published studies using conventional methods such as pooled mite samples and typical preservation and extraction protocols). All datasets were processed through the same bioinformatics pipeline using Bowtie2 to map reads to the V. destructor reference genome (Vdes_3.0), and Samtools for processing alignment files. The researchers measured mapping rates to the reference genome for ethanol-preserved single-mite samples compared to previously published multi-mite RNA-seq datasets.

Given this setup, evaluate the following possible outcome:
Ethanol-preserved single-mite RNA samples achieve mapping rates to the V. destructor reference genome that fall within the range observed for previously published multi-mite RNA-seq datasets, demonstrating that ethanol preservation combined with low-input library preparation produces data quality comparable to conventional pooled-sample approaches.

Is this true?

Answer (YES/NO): YES